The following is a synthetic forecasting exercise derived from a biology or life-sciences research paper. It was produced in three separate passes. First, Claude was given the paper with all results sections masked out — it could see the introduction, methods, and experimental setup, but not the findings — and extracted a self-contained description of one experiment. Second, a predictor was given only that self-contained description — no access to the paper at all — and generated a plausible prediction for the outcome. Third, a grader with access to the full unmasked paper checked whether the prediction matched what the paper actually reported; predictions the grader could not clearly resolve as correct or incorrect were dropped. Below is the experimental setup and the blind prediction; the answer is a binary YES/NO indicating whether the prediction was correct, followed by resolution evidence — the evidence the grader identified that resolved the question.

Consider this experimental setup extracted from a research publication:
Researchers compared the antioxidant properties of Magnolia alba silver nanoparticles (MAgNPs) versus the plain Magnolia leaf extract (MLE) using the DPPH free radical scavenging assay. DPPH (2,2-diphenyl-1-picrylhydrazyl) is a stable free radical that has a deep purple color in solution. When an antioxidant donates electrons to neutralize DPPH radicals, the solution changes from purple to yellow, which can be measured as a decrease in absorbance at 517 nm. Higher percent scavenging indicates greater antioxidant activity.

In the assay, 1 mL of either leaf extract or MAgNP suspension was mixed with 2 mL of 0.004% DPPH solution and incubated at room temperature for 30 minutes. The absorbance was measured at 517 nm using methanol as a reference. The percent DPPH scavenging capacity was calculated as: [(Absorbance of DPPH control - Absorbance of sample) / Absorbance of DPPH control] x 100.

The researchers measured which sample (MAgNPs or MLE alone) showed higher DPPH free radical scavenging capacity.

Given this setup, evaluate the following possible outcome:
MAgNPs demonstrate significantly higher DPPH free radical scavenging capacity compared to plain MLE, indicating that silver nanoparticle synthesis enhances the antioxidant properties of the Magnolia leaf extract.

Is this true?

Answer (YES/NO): YES